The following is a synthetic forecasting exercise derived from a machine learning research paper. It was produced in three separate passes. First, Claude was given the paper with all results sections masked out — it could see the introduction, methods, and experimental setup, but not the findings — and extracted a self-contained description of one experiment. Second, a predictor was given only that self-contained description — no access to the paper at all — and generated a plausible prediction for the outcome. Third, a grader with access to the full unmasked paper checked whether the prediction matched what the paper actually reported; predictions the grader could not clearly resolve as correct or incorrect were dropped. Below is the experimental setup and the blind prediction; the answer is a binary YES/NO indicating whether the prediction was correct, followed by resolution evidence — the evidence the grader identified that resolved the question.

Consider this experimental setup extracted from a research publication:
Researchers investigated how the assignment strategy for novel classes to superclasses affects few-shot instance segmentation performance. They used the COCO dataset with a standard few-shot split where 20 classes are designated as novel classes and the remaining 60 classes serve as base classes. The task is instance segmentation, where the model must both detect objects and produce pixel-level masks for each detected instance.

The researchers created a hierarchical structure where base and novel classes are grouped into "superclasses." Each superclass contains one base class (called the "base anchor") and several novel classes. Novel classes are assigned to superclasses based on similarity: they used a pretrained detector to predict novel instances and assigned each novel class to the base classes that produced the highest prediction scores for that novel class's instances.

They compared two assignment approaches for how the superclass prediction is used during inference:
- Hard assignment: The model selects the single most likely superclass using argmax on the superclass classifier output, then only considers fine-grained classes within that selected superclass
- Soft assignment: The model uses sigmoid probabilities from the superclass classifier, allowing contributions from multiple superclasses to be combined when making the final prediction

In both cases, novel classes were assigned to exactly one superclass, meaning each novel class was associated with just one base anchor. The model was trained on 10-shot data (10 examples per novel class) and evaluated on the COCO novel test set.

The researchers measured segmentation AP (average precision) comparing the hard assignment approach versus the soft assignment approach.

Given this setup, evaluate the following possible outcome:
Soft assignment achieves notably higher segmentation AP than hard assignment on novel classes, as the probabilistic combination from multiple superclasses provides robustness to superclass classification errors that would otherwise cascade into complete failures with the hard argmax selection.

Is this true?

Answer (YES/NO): YES